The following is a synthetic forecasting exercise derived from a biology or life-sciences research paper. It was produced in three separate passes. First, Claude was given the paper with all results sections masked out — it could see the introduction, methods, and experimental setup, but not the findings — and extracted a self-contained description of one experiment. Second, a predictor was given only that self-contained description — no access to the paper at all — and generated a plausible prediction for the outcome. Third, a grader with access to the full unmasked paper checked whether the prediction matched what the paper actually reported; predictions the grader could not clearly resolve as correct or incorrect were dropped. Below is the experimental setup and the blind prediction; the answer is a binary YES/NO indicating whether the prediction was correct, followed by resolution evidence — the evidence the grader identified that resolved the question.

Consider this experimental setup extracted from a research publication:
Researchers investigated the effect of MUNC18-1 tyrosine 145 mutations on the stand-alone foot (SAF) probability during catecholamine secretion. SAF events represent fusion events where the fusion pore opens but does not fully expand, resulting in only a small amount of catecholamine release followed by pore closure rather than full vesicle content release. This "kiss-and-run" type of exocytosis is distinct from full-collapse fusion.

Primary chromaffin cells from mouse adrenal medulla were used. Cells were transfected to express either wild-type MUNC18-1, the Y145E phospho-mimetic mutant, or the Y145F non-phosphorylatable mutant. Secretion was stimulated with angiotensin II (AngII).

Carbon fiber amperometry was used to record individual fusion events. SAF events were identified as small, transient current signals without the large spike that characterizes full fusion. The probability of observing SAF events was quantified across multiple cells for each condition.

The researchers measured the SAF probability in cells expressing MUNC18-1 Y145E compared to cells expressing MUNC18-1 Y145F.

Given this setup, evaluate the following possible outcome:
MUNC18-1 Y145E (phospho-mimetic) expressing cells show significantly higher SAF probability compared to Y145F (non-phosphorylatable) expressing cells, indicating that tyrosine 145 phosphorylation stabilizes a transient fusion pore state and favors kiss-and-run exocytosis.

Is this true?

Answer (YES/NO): NO